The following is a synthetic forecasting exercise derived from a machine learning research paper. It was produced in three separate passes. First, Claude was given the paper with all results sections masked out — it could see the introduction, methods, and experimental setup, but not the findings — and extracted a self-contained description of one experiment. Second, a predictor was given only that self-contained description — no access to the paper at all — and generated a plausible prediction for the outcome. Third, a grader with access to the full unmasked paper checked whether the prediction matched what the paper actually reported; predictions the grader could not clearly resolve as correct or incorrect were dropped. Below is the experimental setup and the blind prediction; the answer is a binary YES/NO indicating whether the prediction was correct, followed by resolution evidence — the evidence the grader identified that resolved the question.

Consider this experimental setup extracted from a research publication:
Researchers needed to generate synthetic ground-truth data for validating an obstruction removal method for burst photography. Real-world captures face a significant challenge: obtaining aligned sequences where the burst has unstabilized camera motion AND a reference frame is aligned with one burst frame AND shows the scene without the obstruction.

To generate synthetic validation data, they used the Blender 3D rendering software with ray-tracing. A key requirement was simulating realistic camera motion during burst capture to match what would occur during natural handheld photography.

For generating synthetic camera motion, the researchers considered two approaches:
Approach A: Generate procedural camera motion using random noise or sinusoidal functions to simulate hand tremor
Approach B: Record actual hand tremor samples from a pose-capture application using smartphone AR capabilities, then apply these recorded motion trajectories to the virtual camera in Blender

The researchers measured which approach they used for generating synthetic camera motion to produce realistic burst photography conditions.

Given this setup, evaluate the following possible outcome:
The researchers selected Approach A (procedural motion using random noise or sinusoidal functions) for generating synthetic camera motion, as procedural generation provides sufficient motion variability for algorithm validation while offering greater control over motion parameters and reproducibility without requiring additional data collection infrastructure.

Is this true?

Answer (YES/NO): NO